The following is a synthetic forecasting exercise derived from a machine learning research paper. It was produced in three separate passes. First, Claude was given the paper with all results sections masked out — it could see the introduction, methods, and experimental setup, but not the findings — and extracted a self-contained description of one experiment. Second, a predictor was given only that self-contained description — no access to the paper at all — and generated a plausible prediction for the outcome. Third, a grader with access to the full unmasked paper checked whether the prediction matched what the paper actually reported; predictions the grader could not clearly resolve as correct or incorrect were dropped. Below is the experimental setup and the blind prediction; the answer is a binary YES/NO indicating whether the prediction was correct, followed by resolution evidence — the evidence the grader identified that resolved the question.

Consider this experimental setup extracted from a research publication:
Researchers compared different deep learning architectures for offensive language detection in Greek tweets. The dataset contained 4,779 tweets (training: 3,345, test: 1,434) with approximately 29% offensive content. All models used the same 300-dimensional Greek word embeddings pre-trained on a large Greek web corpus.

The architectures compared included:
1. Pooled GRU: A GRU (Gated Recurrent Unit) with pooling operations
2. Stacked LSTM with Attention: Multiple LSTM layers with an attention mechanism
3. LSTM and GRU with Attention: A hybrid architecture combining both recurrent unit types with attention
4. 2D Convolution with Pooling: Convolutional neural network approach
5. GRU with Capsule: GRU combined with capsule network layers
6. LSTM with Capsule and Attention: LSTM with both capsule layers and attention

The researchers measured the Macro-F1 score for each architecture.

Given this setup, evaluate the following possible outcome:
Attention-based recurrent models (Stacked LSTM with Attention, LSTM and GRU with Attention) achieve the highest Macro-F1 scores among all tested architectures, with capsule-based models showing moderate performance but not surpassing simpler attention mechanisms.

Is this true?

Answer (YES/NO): NO